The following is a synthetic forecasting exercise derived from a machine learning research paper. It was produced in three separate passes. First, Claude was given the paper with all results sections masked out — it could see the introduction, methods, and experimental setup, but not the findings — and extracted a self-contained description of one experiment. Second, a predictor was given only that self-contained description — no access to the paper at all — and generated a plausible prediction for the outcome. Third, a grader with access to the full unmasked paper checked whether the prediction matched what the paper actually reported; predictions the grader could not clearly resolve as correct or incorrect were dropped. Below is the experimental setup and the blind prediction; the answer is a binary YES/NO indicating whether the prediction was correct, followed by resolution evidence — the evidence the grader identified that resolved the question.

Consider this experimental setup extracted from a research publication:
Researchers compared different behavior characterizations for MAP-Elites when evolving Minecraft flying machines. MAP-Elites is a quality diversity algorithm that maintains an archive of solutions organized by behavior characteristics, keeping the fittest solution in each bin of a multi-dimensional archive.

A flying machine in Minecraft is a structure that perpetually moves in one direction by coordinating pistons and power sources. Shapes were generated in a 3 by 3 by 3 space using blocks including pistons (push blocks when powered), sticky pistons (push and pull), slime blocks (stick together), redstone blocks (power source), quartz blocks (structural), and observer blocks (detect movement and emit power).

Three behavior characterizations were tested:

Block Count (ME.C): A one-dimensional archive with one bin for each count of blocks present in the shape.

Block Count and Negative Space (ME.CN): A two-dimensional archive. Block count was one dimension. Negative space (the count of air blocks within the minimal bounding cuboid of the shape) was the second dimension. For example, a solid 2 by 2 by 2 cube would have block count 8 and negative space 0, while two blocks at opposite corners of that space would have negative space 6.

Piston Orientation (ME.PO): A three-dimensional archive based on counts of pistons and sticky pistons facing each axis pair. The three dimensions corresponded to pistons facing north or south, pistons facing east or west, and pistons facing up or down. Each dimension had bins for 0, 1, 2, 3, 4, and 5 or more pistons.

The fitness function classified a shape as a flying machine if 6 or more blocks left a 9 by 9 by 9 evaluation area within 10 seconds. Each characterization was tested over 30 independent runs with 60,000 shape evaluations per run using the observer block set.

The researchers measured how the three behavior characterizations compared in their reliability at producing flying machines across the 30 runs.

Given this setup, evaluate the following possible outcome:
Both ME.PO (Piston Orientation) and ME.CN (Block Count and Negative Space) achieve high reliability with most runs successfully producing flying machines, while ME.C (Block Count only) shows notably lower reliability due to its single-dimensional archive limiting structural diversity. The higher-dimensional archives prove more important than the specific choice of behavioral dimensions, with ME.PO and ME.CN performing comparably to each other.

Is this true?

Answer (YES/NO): NO